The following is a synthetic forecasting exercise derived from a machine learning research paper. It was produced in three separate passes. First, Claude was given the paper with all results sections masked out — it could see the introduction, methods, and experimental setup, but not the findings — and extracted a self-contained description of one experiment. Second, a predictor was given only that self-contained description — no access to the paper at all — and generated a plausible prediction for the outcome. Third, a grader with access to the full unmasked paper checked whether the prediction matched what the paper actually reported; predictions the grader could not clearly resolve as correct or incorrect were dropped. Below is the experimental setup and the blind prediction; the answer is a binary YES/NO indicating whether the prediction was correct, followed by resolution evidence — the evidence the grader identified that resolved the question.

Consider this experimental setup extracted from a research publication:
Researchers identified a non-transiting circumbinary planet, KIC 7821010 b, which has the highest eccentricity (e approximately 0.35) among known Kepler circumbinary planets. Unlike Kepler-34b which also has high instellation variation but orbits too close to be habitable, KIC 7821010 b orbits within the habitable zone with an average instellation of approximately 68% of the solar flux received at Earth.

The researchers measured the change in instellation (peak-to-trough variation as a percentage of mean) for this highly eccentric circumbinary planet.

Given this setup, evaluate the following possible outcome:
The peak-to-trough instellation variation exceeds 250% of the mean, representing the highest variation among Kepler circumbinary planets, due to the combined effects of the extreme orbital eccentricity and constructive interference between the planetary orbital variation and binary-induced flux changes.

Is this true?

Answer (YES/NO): NO